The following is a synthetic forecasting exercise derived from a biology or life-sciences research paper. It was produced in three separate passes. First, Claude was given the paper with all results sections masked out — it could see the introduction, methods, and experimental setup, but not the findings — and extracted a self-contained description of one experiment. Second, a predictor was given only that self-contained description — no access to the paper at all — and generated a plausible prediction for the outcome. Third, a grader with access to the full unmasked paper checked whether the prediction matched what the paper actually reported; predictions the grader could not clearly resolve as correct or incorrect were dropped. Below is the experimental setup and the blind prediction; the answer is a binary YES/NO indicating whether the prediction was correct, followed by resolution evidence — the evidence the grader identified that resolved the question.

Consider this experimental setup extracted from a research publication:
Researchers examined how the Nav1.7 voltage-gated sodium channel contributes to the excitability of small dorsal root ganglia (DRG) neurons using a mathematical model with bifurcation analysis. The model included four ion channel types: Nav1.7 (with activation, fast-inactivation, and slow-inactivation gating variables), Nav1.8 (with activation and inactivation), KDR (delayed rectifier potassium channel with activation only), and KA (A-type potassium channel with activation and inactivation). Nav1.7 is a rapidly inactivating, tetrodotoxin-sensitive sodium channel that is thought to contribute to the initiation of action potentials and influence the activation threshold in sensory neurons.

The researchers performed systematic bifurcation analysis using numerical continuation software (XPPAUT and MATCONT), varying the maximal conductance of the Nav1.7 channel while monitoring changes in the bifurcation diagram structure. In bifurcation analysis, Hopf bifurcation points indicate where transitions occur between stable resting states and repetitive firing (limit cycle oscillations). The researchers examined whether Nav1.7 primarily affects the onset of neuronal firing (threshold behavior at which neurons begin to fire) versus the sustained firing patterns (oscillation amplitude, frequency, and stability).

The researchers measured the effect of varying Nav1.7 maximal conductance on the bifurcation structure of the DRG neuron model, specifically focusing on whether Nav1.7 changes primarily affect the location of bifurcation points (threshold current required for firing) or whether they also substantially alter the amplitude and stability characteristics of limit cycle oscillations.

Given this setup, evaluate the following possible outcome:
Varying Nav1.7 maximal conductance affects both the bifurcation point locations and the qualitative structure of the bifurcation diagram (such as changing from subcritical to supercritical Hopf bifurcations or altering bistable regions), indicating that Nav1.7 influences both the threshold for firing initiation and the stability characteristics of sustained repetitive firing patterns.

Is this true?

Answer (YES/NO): NO